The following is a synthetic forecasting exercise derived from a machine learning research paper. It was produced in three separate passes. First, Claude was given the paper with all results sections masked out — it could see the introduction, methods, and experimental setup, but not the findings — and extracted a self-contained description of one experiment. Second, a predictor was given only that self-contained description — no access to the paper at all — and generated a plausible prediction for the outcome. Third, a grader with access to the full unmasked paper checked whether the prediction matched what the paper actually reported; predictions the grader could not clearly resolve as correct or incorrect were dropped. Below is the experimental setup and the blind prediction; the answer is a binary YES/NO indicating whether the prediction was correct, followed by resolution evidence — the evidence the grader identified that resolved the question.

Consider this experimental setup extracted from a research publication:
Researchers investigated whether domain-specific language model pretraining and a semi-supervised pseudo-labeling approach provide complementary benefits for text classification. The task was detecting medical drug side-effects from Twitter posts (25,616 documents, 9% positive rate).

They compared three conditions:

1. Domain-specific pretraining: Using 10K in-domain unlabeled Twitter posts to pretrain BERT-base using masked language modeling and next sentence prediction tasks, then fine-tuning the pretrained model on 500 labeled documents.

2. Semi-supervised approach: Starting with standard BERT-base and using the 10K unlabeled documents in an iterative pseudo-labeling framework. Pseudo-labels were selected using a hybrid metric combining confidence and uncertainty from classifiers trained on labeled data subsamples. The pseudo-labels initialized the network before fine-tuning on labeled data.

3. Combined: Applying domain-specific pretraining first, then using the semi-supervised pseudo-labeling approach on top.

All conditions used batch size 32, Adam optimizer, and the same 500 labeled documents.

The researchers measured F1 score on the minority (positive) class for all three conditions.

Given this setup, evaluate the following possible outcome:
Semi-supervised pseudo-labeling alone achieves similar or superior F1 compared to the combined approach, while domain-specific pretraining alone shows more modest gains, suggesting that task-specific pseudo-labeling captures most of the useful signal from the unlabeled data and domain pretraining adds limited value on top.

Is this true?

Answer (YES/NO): NO